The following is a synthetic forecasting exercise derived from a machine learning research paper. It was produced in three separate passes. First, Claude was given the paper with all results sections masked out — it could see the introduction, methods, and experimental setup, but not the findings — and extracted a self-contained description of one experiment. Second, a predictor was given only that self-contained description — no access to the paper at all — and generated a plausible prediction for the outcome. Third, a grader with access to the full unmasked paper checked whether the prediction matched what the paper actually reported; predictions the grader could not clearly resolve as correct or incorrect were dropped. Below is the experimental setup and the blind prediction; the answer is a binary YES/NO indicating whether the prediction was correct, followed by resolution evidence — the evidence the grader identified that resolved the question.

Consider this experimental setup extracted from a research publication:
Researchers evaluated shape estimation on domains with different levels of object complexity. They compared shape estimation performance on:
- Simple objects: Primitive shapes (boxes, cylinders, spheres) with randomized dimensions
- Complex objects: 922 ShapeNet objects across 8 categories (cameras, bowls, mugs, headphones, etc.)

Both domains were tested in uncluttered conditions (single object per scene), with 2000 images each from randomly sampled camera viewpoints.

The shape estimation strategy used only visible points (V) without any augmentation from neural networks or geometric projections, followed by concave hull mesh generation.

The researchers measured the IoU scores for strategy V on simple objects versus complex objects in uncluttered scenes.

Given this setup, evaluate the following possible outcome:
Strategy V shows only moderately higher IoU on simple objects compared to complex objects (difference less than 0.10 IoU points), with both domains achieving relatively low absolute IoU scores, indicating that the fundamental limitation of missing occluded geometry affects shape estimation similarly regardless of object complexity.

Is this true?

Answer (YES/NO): NO